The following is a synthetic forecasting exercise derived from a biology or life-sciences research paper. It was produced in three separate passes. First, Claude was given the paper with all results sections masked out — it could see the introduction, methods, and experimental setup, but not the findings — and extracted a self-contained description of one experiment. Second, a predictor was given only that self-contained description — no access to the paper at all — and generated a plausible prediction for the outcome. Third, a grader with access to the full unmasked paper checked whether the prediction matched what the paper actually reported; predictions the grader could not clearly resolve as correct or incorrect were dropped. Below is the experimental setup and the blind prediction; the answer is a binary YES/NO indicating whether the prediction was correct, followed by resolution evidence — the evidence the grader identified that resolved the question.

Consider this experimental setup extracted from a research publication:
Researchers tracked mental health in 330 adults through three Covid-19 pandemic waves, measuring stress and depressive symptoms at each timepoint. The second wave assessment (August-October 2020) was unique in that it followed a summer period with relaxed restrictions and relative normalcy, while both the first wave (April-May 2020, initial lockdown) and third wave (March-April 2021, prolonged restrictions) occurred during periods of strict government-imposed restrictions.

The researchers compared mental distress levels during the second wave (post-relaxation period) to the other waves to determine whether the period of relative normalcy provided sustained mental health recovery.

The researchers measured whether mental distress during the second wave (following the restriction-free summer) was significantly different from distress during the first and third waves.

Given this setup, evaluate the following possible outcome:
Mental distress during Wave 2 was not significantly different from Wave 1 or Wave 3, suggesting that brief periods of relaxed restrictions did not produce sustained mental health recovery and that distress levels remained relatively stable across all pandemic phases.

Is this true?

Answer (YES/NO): NO